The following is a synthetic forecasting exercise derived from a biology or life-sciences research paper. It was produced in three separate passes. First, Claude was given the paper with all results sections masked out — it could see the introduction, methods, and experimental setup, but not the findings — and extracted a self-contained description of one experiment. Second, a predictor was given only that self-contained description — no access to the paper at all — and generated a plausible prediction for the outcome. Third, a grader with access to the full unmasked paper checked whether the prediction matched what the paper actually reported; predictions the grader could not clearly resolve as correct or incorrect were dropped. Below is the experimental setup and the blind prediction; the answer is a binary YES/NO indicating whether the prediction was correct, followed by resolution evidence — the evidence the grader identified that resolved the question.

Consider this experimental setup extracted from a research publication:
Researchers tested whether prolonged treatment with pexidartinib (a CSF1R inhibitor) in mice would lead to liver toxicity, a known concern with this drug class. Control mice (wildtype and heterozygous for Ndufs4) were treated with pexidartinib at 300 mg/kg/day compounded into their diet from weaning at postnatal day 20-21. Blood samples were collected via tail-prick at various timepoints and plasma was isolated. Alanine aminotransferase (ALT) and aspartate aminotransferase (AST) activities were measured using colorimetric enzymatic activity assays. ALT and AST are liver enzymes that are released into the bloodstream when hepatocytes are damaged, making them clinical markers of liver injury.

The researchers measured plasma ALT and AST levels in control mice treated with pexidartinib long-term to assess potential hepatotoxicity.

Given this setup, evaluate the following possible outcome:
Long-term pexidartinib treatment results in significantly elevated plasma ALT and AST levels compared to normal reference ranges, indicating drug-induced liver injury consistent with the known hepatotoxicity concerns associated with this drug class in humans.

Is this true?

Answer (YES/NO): YES